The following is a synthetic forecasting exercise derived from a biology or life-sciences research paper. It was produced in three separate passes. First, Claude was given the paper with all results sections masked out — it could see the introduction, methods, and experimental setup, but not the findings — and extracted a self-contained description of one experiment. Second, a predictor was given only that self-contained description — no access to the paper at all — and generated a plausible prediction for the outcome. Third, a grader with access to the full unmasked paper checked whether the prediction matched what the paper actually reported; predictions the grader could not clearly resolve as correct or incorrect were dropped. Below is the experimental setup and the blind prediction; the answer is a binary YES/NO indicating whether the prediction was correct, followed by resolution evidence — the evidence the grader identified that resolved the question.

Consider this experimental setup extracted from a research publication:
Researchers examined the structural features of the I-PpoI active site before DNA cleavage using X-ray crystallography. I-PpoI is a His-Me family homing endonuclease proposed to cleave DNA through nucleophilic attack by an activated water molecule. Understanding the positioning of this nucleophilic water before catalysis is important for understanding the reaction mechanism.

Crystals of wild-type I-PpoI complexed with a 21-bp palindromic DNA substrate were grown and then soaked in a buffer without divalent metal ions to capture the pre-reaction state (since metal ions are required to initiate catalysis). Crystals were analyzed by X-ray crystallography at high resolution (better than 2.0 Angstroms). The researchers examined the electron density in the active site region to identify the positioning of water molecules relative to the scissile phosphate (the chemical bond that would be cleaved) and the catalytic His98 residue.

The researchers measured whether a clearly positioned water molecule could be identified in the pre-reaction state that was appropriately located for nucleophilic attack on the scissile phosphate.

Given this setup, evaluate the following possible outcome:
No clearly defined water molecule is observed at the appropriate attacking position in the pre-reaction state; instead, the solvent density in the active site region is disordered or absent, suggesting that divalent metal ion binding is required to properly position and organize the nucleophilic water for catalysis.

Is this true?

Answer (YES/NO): NO